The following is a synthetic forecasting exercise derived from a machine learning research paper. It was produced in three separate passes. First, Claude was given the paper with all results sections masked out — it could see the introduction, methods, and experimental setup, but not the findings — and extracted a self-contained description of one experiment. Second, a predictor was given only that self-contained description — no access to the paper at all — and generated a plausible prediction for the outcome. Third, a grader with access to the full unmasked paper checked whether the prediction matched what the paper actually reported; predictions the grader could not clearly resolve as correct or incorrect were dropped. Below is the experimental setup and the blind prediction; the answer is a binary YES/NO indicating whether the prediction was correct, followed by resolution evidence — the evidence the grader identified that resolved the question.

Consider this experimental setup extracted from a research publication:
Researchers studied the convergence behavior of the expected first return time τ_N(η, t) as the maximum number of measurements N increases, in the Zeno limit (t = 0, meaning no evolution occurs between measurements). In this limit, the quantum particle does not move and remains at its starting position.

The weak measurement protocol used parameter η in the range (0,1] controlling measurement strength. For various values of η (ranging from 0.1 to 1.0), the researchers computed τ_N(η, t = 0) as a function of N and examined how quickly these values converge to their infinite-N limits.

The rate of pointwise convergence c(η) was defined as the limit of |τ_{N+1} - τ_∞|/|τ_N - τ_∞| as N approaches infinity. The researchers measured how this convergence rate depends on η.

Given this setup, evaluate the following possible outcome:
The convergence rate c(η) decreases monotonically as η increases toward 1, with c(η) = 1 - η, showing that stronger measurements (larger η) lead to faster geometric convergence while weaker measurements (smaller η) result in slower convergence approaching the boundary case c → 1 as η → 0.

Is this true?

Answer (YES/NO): YES